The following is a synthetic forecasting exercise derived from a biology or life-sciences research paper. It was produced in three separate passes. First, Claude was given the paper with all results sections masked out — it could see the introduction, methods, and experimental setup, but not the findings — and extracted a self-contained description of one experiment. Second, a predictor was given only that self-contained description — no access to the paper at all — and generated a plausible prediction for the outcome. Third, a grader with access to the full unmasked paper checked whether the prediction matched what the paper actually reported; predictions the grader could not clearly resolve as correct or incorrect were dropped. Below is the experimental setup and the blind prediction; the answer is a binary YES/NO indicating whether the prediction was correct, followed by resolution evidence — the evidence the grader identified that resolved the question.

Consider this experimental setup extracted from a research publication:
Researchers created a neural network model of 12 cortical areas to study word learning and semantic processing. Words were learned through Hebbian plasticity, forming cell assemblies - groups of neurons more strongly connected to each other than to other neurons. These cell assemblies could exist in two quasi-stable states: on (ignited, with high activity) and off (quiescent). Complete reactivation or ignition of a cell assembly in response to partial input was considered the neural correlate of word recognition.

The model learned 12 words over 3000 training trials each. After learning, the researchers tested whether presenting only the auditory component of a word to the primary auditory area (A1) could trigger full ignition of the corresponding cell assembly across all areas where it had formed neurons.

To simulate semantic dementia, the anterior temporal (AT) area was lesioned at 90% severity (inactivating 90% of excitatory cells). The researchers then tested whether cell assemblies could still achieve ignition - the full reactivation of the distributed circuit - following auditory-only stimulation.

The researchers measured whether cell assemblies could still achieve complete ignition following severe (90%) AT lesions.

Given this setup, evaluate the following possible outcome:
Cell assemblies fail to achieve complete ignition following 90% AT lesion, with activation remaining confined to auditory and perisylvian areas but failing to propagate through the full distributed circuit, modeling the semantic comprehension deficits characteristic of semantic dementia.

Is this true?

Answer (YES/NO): NO